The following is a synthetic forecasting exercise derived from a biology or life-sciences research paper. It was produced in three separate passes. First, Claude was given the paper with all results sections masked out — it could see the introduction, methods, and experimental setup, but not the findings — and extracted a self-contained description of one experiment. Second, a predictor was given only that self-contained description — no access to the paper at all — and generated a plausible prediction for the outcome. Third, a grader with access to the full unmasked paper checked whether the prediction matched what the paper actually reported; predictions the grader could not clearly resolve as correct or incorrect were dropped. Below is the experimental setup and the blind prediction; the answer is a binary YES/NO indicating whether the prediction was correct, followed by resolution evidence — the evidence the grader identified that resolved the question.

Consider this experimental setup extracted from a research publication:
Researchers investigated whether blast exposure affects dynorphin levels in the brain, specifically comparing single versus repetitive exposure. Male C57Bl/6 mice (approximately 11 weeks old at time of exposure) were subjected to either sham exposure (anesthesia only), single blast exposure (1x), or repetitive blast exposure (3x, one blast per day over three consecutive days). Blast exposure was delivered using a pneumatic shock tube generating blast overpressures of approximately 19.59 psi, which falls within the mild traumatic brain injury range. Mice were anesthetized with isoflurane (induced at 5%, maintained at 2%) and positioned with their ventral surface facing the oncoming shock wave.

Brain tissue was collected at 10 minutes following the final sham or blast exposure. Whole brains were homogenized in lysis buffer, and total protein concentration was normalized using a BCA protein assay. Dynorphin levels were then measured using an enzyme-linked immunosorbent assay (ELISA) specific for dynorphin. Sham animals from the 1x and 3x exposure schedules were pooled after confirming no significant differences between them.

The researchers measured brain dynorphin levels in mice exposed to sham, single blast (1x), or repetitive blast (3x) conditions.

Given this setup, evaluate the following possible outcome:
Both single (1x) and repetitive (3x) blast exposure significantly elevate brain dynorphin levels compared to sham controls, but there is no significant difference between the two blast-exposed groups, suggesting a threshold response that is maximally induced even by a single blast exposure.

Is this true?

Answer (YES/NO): NO